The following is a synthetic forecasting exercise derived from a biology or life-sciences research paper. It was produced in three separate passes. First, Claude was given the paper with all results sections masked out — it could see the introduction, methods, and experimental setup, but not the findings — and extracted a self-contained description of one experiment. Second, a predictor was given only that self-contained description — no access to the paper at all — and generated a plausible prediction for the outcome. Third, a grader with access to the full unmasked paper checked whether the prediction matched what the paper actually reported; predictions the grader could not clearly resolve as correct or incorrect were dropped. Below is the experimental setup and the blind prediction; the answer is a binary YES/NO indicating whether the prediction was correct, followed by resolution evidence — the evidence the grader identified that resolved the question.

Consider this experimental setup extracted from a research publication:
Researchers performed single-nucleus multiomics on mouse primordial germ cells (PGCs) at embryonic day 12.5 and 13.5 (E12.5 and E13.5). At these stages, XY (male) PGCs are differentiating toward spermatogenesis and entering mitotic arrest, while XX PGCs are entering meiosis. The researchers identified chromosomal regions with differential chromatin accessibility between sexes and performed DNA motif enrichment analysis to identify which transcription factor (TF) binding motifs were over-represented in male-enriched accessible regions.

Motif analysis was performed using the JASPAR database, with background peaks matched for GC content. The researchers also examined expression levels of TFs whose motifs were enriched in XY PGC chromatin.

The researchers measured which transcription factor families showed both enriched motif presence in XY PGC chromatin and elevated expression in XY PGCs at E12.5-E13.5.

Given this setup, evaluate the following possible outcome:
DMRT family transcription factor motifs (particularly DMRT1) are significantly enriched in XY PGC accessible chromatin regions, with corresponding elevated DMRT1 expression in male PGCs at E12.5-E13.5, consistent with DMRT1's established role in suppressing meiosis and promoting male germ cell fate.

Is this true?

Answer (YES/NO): NO